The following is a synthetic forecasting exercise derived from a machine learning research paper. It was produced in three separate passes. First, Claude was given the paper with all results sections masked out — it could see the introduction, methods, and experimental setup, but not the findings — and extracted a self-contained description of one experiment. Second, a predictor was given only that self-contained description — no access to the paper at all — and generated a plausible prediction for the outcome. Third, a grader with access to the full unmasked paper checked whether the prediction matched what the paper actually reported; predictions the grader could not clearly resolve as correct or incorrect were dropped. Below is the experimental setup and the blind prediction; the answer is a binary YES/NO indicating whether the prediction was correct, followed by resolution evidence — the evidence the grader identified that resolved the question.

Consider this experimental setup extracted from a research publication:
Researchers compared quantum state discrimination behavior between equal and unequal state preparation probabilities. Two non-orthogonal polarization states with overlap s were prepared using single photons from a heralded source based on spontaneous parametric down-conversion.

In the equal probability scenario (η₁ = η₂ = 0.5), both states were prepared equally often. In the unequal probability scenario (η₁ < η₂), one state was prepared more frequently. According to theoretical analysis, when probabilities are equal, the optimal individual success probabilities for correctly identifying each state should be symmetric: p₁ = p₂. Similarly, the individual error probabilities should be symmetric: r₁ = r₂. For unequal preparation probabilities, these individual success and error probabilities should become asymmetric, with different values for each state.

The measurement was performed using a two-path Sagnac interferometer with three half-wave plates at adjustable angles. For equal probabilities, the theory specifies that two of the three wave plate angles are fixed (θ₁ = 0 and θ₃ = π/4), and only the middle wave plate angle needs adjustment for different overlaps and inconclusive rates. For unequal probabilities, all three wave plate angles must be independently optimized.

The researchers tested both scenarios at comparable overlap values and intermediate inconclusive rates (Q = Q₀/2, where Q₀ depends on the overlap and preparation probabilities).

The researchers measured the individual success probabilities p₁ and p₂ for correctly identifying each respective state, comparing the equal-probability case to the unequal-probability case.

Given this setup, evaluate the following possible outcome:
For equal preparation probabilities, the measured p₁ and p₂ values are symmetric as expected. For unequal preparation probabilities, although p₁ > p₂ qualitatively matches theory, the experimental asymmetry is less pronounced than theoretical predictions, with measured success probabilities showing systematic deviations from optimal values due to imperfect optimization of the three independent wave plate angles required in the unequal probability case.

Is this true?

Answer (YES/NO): NO